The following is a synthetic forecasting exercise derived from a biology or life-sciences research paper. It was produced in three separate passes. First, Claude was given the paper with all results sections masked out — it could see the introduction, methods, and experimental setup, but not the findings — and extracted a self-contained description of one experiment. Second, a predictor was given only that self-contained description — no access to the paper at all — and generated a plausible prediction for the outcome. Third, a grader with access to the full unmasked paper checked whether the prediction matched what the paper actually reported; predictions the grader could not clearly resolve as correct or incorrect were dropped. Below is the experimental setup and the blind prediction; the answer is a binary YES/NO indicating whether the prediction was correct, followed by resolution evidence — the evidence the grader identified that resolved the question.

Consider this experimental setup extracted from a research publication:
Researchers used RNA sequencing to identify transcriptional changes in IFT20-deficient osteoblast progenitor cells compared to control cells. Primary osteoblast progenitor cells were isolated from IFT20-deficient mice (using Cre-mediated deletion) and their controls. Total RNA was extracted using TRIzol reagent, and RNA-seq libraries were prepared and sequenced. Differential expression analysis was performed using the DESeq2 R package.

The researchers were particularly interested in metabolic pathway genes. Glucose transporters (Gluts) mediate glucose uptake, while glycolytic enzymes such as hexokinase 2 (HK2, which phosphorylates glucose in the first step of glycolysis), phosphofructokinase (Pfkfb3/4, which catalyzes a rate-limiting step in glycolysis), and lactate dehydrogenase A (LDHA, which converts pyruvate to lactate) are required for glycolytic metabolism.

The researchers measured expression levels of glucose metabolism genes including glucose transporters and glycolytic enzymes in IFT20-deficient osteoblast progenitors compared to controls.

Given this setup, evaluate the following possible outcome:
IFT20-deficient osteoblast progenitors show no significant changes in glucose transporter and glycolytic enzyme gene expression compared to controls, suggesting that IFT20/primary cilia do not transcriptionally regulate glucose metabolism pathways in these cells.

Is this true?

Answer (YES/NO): NO